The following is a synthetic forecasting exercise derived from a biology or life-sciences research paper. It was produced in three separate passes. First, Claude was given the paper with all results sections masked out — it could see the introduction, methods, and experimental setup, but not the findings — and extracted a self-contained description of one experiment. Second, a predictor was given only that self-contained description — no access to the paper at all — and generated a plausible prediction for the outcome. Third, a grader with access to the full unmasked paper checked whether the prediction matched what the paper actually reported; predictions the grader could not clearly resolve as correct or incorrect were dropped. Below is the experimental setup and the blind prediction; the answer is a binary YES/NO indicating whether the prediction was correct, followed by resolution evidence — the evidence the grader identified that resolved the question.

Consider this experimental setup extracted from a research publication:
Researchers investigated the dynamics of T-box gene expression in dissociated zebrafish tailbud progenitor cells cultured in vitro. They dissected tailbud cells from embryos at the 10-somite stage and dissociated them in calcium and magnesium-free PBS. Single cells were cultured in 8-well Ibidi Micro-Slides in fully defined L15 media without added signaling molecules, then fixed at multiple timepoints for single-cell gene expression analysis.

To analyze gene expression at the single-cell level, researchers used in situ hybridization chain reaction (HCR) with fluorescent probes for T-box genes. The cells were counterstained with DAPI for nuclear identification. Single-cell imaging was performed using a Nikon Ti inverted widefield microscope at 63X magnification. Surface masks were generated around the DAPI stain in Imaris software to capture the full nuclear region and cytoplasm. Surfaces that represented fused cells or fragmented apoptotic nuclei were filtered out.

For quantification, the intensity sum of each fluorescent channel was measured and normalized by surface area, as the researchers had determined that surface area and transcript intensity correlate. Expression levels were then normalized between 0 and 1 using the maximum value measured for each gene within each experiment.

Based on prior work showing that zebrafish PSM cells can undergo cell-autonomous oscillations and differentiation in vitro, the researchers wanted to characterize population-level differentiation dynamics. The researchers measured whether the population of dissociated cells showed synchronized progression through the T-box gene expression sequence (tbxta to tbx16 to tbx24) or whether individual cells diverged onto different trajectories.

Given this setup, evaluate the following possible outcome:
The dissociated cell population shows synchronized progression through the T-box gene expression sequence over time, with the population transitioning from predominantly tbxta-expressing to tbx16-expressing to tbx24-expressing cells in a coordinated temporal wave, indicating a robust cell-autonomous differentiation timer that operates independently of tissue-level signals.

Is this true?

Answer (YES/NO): NO